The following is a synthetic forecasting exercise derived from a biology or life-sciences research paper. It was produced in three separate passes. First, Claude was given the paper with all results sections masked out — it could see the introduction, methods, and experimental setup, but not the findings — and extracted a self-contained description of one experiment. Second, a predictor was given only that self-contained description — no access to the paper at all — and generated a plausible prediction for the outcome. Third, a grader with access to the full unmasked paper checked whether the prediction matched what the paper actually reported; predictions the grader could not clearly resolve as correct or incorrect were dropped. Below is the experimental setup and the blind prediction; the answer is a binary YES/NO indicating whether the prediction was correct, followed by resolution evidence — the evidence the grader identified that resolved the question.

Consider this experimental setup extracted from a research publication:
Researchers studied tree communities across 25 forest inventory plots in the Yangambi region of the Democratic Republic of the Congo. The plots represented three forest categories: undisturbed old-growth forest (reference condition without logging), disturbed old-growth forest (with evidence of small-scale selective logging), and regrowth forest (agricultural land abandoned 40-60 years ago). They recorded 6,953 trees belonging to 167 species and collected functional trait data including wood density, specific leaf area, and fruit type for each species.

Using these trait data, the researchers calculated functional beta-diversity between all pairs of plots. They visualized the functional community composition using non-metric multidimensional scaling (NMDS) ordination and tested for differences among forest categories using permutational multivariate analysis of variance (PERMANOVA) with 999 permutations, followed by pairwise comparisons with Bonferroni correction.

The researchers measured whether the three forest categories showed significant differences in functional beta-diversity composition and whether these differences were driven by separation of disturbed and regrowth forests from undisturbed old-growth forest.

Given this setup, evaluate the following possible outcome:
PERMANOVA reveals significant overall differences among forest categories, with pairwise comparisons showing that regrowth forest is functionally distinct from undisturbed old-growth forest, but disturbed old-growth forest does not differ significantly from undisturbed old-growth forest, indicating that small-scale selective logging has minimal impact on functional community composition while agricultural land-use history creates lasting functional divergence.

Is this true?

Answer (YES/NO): NO